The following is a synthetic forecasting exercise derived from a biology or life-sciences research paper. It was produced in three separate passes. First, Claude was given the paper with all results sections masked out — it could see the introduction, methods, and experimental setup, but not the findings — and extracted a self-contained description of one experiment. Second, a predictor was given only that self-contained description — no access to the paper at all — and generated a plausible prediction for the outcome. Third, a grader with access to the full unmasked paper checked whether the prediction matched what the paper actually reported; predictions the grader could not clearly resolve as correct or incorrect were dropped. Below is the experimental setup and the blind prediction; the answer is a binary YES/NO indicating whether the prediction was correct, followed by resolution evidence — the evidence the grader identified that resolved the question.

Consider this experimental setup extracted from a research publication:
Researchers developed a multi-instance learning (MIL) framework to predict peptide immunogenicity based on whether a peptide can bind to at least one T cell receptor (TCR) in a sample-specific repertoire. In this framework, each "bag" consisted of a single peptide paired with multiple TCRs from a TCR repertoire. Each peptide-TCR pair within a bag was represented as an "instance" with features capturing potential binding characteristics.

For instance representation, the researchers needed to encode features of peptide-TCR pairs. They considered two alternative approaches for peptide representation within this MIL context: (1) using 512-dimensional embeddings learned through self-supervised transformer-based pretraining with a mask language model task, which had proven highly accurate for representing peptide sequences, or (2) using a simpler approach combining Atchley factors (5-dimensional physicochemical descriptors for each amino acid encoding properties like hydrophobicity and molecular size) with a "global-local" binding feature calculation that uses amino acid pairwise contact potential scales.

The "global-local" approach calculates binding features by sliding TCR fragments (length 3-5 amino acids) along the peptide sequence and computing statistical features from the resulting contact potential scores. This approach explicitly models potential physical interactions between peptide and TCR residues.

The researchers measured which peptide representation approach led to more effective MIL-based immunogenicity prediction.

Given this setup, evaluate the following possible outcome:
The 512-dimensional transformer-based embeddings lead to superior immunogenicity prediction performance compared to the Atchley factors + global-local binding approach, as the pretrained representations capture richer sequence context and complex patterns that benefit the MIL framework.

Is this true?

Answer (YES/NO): NO